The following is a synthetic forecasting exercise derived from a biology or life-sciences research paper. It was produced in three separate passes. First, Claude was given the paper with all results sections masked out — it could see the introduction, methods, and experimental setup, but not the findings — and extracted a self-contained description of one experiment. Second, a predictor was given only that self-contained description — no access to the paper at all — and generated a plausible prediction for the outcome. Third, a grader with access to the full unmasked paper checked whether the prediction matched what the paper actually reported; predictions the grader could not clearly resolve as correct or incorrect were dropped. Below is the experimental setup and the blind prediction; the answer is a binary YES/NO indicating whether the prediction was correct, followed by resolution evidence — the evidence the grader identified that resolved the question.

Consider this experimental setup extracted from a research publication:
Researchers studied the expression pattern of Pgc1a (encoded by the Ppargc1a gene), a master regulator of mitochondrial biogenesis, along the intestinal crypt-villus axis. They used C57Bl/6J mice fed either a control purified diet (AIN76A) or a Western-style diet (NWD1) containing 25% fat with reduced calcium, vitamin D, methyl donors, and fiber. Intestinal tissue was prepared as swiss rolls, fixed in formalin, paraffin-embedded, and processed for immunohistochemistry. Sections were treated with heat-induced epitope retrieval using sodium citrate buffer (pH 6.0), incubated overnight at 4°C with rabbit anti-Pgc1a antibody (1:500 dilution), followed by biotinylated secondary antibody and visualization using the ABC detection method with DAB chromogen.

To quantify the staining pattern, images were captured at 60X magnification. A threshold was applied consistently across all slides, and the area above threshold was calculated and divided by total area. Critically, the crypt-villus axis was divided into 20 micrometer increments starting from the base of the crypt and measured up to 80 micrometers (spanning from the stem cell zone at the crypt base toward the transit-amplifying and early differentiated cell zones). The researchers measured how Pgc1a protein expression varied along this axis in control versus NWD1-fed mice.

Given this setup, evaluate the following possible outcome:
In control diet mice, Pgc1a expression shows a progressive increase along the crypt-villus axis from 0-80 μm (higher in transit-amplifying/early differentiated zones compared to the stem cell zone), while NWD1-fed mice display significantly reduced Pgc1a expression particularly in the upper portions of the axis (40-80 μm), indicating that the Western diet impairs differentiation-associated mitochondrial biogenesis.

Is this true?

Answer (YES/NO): NO